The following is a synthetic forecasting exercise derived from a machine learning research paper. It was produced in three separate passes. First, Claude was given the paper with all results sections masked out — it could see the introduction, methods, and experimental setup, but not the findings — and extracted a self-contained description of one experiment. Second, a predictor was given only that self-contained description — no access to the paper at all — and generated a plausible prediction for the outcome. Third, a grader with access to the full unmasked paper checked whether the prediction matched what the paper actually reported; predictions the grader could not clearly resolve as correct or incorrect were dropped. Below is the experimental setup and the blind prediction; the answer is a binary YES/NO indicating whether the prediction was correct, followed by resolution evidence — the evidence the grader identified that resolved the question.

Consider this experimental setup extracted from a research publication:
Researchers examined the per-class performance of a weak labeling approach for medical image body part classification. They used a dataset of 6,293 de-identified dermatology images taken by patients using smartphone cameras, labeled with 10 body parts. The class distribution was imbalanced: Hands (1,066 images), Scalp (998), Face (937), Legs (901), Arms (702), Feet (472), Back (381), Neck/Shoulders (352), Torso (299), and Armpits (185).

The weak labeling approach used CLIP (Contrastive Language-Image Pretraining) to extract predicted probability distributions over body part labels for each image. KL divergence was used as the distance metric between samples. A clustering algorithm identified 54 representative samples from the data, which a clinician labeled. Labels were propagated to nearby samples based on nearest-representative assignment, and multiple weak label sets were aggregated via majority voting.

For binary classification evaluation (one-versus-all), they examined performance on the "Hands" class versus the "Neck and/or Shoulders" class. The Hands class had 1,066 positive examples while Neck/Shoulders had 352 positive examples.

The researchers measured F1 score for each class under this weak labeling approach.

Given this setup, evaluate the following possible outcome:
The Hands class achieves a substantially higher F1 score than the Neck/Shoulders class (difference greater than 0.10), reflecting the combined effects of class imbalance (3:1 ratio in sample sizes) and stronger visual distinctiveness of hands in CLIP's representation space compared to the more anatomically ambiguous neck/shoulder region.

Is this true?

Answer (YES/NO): YES